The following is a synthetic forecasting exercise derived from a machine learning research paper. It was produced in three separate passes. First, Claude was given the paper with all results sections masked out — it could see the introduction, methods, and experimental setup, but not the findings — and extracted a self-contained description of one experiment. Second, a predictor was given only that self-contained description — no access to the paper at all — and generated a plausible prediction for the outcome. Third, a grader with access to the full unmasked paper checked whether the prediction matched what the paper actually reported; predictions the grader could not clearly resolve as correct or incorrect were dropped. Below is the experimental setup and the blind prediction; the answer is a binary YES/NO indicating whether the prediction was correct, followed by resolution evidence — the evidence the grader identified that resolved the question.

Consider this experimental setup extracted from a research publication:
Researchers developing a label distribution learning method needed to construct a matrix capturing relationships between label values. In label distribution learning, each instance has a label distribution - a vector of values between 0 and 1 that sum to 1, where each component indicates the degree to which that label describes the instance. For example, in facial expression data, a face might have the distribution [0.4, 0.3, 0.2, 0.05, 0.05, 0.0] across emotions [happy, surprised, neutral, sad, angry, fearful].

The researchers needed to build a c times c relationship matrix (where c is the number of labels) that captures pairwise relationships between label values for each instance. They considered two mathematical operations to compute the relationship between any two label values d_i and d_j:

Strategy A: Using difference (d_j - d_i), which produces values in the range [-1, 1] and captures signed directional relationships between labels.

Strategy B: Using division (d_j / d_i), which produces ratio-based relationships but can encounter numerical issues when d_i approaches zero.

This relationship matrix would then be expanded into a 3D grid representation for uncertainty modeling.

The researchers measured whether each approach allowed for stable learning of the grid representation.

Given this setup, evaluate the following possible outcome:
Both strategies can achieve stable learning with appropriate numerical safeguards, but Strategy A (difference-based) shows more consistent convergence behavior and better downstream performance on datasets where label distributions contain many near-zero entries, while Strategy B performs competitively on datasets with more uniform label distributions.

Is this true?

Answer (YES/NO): NO